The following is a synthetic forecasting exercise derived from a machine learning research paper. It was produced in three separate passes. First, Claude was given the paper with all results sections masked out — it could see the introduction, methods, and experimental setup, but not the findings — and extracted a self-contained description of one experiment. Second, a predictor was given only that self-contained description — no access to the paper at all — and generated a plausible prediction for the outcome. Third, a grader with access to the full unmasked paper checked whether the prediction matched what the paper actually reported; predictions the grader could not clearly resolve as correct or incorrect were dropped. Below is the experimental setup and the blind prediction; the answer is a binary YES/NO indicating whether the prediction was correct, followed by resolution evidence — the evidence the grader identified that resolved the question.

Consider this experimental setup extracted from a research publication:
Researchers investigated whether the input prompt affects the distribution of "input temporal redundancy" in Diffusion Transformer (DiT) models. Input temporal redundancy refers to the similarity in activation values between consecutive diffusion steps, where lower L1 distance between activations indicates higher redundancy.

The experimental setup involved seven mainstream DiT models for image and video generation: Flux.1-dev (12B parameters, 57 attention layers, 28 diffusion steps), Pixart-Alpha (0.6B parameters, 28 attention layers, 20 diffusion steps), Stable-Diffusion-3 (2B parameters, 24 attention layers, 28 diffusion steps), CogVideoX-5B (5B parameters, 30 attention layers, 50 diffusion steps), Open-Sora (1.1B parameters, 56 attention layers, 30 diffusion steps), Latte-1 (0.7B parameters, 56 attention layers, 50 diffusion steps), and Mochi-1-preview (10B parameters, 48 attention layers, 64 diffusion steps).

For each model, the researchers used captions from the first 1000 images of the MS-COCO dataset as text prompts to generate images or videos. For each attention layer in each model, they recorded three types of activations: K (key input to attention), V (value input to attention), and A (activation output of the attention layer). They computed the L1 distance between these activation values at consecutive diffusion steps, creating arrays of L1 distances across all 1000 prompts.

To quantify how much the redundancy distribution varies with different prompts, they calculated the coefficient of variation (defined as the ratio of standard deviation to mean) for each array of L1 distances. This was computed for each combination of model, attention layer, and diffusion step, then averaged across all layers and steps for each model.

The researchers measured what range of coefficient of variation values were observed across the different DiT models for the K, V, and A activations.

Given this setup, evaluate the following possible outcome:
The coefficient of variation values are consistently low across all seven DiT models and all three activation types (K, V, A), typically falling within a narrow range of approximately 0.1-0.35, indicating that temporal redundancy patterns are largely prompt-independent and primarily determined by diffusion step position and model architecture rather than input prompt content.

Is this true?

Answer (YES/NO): NO